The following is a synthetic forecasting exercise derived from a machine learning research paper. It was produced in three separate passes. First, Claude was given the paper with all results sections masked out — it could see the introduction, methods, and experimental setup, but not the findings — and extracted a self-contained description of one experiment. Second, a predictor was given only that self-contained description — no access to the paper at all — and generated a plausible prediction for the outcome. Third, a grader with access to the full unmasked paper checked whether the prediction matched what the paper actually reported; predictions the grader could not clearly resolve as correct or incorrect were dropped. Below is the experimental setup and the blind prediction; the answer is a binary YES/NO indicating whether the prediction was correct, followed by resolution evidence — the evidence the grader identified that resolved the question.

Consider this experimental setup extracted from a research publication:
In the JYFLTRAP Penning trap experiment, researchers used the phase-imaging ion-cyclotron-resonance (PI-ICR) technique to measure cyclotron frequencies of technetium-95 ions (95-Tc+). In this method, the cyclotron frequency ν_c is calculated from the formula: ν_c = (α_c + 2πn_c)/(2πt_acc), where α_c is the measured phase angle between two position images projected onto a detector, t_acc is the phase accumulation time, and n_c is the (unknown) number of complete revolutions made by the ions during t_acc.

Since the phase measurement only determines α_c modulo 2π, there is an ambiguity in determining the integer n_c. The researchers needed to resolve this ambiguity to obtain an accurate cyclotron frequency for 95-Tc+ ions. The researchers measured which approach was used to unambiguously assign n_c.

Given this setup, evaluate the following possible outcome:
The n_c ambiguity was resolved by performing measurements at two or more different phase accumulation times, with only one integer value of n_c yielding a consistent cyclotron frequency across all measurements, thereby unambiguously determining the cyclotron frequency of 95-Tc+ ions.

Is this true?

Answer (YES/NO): YES